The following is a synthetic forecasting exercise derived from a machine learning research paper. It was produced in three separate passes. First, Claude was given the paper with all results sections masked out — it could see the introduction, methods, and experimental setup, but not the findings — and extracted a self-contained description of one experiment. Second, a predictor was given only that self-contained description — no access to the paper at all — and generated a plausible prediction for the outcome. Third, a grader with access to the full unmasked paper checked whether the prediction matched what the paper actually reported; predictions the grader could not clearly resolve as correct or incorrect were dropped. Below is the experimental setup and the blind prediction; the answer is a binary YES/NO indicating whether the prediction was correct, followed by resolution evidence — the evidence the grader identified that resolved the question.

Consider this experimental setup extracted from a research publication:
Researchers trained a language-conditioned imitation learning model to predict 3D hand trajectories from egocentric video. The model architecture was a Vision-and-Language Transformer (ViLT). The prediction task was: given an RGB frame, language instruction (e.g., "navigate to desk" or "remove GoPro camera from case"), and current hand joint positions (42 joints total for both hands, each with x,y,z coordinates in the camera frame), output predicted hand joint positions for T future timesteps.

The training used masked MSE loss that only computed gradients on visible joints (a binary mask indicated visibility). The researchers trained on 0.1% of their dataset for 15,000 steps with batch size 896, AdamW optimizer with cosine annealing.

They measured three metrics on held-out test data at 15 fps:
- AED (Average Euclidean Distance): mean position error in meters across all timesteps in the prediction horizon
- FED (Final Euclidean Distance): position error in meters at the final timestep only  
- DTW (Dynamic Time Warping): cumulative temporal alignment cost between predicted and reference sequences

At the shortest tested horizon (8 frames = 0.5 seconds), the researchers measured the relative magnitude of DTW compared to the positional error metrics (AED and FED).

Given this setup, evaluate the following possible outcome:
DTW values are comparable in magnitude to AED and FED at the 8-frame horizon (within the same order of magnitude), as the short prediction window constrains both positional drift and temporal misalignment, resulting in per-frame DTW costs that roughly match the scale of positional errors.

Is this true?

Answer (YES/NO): NO